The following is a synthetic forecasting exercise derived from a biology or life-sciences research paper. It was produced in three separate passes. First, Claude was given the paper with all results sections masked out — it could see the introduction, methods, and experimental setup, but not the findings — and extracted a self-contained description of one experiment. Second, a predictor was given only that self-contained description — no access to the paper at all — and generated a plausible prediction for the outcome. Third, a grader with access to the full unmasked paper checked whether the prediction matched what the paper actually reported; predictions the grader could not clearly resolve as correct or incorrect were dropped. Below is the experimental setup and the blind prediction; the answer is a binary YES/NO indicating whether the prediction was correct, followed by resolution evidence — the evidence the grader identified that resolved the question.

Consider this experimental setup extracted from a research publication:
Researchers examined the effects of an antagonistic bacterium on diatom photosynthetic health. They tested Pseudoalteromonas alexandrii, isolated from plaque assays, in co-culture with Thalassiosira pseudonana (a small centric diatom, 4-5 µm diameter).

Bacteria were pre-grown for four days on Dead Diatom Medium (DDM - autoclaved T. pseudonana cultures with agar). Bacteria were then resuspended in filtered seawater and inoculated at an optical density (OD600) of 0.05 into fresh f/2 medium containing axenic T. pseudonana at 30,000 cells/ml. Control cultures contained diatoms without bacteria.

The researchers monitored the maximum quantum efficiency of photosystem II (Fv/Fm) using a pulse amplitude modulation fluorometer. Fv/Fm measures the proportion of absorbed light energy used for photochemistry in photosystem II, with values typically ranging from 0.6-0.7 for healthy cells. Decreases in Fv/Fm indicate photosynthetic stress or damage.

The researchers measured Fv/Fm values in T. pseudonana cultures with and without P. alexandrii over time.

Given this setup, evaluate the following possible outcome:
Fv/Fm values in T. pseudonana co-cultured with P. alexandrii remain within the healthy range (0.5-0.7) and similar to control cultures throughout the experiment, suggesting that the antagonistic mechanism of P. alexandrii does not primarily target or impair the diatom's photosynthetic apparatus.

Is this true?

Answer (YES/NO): NO